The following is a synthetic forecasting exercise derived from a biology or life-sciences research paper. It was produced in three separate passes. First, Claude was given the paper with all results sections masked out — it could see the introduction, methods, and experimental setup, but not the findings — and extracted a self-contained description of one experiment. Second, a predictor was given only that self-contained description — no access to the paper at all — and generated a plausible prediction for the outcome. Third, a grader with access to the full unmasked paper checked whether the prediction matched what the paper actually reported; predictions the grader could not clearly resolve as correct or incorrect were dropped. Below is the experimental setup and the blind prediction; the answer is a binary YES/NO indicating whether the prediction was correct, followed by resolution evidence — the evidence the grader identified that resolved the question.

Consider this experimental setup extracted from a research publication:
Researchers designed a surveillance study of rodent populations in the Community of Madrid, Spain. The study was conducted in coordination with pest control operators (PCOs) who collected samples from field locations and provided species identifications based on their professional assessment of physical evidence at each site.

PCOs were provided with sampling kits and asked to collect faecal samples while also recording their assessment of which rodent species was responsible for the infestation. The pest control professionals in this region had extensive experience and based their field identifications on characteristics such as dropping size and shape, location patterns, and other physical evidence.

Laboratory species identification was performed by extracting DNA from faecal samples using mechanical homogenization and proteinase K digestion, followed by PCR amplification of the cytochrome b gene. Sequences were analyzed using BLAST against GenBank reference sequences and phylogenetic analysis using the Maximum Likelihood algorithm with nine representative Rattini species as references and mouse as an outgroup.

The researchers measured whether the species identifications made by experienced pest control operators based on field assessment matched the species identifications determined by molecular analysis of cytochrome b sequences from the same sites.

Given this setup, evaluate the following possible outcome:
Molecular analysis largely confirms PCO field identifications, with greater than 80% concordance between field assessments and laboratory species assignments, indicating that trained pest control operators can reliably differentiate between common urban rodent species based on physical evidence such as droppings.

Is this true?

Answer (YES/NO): NO